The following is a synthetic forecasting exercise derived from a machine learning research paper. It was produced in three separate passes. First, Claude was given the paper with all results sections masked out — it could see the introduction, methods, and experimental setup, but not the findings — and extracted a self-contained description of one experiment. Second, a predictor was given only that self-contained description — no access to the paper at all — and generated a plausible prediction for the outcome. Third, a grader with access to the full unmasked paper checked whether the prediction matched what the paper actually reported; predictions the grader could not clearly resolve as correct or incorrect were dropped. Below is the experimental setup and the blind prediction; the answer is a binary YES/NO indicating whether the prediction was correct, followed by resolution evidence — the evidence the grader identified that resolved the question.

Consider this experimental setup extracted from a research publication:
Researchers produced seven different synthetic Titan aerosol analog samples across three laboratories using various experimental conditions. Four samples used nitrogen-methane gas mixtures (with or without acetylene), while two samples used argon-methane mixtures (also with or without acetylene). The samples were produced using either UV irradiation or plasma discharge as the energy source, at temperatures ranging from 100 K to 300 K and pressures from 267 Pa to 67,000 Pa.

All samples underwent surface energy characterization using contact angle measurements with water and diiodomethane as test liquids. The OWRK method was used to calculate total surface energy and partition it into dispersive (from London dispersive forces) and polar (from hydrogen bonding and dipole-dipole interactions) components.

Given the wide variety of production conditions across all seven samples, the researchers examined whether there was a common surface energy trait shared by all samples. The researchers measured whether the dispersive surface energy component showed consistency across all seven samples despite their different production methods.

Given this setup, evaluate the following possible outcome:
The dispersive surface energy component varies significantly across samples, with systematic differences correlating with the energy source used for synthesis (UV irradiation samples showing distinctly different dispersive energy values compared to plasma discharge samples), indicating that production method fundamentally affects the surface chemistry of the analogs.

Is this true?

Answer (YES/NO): NO